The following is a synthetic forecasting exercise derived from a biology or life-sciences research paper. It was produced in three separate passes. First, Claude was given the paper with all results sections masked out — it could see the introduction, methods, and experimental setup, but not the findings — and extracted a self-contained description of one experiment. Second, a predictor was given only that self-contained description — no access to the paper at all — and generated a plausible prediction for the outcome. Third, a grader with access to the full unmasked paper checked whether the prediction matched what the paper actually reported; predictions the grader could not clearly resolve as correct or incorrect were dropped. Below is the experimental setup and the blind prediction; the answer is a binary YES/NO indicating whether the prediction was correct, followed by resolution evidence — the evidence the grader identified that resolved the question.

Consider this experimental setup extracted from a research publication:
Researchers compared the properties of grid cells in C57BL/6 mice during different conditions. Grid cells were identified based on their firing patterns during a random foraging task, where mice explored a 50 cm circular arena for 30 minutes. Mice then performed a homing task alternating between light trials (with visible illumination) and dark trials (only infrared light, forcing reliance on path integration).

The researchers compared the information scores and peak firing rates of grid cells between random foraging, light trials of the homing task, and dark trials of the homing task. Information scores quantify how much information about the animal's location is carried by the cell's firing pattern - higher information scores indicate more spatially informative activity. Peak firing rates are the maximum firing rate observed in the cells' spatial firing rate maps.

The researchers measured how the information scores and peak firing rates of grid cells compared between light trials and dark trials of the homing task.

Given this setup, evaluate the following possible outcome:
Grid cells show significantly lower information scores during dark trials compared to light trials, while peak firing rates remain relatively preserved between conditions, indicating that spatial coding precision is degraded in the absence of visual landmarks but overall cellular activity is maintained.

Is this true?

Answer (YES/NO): NO